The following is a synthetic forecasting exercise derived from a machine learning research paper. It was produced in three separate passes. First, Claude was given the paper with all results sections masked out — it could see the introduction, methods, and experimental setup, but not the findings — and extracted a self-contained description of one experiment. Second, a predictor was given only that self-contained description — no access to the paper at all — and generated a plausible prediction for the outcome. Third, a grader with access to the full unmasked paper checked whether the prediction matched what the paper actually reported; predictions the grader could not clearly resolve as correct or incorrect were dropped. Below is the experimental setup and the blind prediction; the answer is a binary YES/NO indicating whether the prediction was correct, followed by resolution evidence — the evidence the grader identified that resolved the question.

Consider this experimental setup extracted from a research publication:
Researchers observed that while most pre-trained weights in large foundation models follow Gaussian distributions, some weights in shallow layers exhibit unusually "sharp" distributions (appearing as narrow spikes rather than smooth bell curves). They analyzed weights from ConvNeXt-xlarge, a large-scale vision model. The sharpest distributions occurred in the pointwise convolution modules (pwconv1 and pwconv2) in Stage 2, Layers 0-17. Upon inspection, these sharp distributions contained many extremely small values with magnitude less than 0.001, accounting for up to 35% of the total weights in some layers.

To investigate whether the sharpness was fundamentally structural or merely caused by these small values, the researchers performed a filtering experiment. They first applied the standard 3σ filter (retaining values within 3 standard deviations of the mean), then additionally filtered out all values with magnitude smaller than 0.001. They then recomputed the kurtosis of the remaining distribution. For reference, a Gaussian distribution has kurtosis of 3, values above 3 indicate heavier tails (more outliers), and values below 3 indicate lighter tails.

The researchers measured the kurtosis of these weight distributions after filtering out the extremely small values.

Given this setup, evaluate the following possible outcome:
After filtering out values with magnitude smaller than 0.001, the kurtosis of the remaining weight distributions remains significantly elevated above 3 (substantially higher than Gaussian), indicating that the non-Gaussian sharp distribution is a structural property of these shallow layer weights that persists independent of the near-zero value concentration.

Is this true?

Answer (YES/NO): NO